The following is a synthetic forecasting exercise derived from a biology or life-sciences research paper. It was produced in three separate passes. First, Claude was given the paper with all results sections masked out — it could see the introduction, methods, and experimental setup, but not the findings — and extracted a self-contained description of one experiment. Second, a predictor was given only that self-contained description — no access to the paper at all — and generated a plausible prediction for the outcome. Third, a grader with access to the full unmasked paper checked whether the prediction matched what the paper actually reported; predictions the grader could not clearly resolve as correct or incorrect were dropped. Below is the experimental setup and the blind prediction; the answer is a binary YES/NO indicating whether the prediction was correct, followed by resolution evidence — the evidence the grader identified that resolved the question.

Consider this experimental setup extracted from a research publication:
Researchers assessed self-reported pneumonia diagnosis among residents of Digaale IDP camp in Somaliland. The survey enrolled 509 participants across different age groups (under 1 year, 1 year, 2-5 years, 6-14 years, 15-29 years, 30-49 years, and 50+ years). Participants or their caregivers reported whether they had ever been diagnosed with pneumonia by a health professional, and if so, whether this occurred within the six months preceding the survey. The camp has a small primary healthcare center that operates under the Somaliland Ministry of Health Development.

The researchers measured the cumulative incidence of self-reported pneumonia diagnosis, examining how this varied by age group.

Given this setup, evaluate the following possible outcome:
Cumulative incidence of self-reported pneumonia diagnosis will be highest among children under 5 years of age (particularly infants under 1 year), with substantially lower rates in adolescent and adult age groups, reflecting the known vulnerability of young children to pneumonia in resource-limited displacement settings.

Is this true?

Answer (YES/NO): YES